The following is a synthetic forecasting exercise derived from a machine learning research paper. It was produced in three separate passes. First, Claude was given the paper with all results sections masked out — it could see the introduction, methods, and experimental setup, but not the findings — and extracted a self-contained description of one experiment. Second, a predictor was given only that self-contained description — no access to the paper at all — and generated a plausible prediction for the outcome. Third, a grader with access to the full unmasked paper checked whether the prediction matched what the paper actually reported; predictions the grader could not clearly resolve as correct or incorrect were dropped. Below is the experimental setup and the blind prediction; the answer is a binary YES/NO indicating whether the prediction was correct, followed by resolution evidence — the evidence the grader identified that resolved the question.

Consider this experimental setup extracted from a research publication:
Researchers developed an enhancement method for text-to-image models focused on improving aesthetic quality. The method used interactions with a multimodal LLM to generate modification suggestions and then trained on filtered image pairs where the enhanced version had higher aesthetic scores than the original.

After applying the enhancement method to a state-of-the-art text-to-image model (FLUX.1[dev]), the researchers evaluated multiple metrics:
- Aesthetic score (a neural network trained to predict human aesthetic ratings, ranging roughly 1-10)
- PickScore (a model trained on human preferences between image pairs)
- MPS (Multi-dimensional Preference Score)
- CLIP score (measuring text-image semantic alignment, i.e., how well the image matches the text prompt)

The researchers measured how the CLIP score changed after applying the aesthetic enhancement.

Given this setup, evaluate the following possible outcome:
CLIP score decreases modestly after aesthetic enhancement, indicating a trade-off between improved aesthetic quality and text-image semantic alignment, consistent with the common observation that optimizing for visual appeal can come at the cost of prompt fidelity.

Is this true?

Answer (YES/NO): NO